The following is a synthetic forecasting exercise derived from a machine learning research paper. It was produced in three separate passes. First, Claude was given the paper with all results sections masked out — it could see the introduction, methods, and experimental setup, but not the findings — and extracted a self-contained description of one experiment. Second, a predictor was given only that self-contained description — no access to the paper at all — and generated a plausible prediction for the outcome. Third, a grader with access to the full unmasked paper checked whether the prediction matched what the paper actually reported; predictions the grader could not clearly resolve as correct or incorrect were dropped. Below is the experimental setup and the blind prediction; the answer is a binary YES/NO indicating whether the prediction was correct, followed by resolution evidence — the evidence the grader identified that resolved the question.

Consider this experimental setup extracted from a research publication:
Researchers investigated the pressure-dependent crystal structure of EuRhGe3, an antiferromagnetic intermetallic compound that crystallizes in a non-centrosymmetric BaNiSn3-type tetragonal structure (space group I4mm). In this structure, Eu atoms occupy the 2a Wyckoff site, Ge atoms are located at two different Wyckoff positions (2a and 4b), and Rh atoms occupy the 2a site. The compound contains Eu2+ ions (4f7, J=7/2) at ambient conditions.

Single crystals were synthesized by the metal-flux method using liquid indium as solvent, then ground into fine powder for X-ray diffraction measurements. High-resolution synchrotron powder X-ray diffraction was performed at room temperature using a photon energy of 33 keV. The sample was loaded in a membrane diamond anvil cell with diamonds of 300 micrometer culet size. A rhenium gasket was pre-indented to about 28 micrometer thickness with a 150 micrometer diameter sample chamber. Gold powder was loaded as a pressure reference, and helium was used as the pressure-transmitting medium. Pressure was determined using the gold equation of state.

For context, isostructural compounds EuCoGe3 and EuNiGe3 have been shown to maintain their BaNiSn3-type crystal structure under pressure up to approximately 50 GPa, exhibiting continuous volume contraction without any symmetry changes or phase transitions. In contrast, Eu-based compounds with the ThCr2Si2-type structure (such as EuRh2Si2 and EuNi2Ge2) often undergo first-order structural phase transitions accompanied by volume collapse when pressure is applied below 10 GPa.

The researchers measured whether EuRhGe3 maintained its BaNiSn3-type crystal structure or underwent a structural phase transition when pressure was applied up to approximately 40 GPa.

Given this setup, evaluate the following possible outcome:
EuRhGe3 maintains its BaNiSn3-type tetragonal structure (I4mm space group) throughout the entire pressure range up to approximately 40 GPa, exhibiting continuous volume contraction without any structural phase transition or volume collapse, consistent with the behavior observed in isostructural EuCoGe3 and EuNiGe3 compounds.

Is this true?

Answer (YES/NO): YES